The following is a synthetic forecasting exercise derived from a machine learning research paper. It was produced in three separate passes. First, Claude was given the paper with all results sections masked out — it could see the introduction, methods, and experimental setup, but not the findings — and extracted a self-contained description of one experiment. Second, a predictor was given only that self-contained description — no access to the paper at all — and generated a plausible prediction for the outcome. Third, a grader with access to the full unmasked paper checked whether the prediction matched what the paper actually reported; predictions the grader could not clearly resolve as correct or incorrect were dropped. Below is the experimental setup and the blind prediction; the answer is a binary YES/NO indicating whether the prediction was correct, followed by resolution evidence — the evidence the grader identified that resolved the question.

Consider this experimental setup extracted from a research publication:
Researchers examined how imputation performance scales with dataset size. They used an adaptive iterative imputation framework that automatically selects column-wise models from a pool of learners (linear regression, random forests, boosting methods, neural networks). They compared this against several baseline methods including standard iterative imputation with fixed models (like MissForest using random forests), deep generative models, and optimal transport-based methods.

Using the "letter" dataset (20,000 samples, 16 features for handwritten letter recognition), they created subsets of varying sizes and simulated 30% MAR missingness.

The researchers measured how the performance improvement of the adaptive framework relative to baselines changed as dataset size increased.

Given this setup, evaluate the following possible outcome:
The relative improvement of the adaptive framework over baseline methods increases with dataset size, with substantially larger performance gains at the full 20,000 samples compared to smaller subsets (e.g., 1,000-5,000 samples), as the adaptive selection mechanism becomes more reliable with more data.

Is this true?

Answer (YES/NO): YES